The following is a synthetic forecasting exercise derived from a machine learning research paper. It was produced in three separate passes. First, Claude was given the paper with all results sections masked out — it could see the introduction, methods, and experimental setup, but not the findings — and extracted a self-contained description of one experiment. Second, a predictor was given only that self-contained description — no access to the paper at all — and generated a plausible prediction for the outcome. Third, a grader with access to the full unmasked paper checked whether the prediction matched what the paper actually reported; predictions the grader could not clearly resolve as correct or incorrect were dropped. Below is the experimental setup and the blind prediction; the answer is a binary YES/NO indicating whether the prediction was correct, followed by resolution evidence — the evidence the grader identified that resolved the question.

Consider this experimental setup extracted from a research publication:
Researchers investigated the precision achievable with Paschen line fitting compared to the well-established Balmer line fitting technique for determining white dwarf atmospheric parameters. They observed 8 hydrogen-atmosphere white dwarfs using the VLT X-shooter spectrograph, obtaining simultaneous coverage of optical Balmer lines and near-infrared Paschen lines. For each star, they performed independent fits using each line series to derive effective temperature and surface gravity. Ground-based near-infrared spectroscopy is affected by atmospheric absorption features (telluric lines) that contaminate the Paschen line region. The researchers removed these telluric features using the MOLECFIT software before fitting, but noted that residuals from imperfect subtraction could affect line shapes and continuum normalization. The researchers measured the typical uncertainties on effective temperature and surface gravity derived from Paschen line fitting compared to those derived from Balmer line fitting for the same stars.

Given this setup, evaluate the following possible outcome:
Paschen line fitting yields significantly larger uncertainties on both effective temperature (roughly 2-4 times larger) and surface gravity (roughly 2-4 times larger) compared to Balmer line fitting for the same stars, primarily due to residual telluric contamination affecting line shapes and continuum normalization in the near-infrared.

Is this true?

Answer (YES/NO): NO